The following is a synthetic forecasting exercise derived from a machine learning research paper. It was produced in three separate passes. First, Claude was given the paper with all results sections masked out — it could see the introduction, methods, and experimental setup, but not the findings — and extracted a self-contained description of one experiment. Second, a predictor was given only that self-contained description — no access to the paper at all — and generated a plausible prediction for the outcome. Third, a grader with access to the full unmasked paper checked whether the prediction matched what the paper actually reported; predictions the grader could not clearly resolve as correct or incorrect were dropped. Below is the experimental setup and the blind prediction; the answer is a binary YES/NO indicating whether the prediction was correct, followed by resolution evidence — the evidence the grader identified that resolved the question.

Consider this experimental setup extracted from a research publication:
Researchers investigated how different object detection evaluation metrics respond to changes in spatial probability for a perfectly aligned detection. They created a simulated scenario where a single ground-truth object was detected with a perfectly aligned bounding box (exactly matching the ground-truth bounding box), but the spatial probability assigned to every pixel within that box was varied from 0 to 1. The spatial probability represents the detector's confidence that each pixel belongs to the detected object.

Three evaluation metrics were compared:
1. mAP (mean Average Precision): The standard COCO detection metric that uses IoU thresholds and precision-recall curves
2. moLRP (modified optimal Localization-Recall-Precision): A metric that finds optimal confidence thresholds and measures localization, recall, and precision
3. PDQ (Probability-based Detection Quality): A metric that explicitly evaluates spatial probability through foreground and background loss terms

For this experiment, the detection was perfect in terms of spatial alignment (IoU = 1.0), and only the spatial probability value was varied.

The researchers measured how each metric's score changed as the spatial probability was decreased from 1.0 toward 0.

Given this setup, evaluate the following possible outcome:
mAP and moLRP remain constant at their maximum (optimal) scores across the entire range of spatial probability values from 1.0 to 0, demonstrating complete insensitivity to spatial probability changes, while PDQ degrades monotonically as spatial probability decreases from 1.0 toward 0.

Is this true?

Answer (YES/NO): YES